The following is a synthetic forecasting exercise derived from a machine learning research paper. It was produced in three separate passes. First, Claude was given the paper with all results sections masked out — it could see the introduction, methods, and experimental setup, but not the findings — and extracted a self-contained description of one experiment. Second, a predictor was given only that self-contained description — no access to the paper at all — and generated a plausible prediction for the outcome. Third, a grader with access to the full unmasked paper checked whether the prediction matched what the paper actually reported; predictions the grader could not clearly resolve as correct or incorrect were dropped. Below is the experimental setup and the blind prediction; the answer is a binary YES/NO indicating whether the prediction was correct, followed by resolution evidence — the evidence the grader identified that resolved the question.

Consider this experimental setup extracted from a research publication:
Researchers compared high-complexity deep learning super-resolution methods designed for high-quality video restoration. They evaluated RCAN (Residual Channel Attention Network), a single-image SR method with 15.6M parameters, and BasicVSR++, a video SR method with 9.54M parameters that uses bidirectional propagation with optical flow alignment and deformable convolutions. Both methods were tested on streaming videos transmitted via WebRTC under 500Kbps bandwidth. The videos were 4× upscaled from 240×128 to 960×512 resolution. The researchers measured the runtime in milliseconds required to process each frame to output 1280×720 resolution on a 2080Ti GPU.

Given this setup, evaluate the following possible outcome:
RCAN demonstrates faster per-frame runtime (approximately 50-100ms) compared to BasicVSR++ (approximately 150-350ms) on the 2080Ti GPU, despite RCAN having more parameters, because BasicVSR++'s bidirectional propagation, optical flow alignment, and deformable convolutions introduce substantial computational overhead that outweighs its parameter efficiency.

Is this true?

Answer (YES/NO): NO